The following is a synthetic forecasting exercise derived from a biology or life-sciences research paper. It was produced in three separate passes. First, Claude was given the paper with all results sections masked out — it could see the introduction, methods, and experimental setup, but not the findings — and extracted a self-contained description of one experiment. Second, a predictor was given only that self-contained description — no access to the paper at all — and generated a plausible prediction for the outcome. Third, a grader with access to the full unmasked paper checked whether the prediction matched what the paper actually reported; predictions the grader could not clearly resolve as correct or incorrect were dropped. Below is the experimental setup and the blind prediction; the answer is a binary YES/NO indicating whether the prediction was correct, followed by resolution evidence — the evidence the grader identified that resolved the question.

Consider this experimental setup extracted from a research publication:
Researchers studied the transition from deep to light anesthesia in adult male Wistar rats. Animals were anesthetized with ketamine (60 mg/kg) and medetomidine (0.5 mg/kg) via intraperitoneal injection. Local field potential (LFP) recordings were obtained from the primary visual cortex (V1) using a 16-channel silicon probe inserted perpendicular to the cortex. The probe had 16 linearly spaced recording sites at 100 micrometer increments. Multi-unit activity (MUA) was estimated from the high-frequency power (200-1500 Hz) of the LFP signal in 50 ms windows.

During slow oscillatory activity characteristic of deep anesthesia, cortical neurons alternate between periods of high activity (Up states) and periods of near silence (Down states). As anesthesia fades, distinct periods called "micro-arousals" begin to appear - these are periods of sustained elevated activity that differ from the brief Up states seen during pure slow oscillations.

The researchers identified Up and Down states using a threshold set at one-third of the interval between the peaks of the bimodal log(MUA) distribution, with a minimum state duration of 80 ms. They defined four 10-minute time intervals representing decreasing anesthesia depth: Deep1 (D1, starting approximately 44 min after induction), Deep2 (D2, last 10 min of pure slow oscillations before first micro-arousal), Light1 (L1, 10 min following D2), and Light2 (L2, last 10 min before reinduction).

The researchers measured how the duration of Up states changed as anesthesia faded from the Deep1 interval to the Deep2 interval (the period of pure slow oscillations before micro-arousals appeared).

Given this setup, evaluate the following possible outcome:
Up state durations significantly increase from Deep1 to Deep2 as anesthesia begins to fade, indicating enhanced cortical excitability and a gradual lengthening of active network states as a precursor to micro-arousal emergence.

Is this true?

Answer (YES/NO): NO